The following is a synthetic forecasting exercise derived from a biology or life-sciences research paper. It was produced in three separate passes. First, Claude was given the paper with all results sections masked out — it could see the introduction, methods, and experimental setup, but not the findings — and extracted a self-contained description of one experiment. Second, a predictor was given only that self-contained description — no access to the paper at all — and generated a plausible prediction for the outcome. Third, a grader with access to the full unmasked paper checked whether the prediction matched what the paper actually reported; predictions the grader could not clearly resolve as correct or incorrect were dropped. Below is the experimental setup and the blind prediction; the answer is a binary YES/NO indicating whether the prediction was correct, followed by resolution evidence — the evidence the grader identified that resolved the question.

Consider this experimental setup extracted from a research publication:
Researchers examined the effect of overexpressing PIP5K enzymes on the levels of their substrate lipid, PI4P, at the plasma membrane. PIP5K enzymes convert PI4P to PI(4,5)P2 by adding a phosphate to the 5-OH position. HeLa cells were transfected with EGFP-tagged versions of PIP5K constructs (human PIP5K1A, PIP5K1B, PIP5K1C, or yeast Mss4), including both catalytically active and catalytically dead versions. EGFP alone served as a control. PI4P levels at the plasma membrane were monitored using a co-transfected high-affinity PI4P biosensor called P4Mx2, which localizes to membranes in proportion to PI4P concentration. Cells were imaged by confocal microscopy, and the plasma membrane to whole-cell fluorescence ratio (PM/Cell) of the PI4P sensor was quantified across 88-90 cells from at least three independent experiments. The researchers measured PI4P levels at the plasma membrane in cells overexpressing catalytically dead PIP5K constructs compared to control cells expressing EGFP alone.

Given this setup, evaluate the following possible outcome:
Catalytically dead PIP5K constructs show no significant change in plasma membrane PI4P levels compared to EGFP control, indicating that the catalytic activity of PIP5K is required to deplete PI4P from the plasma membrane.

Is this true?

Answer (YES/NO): NO